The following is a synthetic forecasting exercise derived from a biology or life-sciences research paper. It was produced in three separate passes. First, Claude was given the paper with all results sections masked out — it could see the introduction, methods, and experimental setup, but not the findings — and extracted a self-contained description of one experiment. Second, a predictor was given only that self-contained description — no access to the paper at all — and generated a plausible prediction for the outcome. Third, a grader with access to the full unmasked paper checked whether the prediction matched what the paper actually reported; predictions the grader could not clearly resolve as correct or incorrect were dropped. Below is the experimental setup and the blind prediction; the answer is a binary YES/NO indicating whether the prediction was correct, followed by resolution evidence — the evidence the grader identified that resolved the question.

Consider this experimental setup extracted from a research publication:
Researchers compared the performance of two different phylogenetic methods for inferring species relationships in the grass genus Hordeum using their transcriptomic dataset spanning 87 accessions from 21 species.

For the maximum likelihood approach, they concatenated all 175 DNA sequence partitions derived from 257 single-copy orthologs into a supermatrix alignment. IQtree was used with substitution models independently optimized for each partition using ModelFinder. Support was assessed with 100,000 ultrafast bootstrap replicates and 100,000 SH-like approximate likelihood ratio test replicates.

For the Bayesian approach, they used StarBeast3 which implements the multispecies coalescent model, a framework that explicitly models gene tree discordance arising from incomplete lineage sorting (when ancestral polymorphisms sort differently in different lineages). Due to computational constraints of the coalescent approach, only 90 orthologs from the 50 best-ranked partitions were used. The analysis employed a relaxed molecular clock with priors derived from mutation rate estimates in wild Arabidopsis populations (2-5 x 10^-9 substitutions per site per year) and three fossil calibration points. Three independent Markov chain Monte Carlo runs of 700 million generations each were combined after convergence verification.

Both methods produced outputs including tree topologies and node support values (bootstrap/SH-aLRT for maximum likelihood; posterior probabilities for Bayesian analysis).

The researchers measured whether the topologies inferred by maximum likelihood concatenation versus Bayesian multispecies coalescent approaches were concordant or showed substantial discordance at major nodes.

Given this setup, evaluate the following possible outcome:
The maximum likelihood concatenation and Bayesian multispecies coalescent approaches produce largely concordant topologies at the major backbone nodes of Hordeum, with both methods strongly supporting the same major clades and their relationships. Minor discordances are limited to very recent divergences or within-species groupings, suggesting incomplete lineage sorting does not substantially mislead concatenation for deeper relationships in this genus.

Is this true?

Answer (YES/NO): YES